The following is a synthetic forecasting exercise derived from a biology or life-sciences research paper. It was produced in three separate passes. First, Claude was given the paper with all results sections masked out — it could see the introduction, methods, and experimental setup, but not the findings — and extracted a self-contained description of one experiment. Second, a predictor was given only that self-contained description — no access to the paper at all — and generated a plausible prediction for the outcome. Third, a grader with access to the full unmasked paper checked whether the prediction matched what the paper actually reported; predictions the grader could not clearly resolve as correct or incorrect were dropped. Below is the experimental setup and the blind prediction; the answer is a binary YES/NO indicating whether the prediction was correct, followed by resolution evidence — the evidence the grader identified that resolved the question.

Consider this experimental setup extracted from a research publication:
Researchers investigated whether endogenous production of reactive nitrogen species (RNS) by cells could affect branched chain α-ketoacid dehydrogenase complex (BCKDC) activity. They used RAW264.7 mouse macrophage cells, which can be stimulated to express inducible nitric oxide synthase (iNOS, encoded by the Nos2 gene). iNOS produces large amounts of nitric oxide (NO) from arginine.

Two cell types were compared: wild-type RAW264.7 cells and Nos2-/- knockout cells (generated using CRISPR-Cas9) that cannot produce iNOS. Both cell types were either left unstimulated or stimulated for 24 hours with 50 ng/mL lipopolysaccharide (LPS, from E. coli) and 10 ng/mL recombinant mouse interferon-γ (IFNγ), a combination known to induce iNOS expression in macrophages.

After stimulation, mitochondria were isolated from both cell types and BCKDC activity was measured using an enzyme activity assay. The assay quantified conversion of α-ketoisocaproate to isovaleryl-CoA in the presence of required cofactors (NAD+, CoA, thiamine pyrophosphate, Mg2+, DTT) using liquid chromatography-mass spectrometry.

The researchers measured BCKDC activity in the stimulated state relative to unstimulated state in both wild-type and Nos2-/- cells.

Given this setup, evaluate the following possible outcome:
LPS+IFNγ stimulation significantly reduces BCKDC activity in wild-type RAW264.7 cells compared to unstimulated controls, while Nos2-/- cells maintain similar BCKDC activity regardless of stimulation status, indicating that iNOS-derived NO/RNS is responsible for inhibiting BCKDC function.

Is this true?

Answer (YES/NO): YES